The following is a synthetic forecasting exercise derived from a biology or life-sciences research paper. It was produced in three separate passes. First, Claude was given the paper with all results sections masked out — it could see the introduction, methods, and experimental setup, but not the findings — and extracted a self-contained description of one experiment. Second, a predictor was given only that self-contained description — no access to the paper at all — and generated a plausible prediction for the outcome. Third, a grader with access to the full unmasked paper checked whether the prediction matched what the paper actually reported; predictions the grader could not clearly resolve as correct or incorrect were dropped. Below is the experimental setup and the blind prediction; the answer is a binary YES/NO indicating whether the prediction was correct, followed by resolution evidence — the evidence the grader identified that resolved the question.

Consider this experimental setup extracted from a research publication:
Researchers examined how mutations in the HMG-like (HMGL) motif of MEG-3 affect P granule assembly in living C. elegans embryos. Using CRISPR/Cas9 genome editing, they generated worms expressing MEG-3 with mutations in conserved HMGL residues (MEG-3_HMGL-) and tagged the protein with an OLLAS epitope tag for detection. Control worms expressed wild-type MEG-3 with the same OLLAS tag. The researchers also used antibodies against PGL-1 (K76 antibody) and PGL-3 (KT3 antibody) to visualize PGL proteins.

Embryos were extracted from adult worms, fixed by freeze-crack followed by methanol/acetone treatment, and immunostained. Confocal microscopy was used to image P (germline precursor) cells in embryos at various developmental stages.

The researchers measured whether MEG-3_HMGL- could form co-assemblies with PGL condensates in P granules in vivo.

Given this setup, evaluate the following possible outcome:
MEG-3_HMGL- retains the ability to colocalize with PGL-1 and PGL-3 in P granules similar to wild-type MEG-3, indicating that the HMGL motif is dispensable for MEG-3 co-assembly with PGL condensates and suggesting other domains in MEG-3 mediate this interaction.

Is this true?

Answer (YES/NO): NO